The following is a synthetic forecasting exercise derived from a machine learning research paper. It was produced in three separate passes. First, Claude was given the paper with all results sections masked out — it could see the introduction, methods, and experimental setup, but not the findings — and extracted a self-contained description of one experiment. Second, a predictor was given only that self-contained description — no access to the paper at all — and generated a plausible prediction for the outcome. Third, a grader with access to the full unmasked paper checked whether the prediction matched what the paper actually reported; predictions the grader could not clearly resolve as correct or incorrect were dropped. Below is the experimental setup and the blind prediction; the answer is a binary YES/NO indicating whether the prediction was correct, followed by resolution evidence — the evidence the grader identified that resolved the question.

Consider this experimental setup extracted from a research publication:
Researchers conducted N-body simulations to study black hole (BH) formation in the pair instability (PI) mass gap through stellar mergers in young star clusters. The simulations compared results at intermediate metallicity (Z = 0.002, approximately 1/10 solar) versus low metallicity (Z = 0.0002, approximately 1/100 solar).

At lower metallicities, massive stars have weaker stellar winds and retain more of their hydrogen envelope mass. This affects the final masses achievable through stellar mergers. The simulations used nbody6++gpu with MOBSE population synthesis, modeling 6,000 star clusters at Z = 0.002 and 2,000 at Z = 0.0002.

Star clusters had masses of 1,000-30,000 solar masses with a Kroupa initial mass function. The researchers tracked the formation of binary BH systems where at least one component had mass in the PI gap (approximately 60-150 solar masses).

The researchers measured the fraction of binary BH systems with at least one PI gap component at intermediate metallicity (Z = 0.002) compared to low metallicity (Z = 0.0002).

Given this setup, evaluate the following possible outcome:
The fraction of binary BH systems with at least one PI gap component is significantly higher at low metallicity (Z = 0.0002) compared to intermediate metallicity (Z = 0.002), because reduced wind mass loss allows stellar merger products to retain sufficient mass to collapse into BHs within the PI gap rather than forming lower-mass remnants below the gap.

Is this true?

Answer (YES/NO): YES